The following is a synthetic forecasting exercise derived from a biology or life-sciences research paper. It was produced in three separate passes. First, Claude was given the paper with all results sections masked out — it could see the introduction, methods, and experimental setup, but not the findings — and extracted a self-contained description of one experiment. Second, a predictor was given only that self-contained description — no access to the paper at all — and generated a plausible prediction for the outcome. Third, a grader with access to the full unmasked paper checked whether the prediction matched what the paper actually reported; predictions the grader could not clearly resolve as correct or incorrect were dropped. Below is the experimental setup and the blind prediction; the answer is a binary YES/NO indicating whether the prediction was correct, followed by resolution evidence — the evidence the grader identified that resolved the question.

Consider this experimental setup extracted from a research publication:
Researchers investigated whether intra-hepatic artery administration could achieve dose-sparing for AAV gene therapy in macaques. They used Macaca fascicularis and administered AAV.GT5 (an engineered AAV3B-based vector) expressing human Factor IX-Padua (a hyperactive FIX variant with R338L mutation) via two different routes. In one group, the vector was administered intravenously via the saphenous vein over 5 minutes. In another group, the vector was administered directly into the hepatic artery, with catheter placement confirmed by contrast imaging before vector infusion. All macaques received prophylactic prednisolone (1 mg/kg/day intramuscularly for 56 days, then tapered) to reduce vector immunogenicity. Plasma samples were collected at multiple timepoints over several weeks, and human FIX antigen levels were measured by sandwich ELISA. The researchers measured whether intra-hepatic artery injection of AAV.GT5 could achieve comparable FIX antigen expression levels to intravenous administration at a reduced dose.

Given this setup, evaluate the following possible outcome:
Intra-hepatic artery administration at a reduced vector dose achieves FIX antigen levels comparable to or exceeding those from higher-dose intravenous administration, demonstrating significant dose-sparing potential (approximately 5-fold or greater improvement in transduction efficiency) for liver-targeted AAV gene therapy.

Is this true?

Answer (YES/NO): NO